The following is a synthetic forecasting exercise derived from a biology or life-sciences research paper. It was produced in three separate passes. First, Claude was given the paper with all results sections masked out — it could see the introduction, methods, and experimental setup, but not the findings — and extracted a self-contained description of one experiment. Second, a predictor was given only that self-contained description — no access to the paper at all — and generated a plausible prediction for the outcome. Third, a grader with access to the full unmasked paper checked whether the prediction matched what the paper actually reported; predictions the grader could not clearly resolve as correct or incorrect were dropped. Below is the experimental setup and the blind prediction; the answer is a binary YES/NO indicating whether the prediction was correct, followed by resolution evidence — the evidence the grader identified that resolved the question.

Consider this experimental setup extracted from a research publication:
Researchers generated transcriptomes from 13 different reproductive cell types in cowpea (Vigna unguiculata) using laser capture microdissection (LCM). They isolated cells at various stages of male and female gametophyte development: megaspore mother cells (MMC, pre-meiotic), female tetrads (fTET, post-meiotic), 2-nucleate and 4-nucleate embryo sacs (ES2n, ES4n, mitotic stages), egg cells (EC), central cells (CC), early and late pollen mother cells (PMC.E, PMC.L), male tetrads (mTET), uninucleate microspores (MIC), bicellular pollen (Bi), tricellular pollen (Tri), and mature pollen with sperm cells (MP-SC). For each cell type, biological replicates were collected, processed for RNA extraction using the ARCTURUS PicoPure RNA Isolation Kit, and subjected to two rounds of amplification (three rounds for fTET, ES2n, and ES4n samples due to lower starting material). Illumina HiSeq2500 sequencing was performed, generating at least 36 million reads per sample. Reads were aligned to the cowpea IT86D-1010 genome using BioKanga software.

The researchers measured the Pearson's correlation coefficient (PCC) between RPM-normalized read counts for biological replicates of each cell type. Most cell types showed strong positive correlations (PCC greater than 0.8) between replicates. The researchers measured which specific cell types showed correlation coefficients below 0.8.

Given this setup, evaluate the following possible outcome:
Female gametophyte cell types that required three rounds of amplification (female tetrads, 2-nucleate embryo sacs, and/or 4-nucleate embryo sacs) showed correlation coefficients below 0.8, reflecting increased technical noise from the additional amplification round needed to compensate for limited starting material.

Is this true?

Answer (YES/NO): NO